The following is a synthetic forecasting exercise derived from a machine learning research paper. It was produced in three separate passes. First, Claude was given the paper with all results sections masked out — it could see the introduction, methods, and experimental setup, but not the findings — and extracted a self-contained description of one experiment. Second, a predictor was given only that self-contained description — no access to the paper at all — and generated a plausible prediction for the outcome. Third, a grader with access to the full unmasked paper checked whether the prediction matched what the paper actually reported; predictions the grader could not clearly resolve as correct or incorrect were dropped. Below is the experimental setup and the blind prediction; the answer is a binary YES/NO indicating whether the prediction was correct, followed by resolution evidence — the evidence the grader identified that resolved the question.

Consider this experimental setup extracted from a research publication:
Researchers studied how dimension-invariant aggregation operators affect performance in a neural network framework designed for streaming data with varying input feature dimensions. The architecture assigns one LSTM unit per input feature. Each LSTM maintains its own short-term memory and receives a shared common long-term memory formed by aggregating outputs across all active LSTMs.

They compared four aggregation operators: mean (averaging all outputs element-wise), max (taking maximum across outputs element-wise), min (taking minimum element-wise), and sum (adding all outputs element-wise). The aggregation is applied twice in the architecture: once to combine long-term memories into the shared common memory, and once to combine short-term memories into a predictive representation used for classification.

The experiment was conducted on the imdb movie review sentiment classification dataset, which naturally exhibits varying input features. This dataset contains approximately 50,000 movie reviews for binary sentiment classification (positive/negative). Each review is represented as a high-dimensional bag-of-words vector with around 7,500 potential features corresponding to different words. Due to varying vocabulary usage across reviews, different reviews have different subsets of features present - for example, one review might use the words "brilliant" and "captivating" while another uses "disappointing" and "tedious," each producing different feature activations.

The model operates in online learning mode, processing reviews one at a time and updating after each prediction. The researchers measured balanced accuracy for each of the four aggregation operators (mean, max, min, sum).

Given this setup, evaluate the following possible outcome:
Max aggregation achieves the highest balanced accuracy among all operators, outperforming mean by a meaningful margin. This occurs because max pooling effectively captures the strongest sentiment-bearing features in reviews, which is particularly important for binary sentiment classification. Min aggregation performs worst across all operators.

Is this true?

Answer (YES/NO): NO